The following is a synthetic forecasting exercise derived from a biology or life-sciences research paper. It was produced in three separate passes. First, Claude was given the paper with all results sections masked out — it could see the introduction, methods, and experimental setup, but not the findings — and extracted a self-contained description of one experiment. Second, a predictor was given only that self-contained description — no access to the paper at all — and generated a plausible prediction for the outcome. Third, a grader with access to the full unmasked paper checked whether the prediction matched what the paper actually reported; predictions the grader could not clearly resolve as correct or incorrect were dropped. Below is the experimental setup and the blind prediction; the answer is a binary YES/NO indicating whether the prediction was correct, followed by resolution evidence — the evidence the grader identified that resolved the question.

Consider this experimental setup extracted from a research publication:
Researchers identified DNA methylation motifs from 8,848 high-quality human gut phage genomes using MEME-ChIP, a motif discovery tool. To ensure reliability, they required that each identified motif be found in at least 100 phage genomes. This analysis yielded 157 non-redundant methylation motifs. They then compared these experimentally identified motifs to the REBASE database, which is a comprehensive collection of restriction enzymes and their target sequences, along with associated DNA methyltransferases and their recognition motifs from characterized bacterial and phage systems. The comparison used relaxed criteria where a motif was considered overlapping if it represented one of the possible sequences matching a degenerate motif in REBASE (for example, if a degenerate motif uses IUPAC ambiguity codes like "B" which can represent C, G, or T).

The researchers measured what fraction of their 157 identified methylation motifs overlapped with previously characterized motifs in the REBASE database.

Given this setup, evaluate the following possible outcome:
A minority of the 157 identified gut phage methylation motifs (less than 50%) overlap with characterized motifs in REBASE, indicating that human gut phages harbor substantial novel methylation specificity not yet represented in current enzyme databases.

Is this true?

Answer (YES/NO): NO